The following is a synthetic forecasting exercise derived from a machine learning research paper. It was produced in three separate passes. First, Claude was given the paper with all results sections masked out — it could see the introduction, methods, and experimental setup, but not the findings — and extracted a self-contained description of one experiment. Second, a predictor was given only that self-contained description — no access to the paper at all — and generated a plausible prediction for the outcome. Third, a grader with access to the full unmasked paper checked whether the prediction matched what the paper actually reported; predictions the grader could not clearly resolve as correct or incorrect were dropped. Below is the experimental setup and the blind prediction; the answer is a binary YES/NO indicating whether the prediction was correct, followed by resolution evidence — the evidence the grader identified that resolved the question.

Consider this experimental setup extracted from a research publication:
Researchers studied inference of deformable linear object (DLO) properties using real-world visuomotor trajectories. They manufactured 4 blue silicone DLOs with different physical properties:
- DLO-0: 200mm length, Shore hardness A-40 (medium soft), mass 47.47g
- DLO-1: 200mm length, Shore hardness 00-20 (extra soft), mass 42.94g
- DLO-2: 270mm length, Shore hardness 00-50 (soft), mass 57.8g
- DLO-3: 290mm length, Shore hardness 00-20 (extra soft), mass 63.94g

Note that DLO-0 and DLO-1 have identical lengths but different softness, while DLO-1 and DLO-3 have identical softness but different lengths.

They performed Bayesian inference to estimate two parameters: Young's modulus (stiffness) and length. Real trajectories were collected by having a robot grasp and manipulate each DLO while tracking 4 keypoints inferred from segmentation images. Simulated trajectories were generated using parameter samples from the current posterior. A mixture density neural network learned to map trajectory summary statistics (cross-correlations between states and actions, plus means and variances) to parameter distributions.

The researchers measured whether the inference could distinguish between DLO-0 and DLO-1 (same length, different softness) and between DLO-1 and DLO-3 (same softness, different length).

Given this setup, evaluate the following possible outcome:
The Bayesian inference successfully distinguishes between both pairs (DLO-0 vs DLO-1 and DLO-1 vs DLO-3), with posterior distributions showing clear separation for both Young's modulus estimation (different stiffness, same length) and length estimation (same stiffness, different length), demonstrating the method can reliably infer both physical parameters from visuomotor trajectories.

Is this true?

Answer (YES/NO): NO